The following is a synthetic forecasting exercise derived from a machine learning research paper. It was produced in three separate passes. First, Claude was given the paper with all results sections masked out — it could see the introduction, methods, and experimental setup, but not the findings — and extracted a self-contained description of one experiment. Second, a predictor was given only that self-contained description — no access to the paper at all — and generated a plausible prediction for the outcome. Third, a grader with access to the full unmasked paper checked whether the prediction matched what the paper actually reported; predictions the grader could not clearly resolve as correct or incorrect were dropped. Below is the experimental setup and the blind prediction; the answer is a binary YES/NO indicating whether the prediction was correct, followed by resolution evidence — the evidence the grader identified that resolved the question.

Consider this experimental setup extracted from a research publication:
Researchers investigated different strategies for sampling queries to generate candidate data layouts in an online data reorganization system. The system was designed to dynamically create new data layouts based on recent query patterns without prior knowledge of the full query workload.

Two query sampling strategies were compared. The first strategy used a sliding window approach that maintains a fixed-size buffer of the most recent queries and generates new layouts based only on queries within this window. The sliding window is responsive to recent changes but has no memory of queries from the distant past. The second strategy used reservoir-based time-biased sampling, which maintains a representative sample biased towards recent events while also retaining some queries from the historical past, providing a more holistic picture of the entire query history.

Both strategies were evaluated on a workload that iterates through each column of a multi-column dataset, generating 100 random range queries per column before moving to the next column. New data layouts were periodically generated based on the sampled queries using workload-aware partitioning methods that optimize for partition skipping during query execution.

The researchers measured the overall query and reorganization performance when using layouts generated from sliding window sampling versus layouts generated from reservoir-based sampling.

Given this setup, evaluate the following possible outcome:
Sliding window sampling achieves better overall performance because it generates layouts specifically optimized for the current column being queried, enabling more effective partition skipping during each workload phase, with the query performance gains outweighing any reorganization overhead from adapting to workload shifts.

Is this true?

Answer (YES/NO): YES